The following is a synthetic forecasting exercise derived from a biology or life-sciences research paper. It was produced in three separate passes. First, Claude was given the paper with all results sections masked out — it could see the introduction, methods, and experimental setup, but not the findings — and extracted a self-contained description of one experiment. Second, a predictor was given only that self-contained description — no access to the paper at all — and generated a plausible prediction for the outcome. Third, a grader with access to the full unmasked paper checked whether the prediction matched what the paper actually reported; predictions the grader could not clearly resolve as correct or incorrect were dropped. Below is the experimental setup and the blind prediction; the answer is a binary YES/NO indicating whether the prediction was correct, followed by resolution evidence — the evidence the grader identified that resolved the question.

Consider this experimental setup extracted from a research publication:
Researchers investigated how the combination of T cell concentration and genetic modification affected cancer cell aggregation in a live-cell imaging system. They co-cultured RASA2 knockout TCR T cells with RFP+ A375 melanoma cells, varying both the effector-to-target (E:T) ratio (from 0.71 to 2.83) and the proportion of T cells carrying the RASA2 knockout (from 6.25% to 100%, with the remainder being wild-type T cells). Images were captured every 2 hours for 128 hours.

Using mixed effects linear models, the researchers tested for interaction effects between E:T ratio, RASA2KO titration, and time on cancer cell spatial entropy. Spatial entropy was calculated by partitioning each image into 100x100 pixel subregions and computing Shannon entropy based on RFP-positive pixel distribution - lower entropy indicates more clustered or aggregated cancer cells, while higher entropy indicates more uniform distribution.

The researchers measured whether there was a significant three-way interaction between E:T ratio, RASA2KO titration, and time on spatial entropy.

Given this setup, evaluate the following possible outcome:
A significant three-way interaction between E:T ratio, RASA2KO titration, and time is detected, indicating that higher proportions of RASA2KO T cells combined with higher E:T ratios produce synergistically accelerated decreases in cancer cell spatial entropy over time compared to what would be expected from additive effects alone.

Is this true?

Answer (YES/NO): YES